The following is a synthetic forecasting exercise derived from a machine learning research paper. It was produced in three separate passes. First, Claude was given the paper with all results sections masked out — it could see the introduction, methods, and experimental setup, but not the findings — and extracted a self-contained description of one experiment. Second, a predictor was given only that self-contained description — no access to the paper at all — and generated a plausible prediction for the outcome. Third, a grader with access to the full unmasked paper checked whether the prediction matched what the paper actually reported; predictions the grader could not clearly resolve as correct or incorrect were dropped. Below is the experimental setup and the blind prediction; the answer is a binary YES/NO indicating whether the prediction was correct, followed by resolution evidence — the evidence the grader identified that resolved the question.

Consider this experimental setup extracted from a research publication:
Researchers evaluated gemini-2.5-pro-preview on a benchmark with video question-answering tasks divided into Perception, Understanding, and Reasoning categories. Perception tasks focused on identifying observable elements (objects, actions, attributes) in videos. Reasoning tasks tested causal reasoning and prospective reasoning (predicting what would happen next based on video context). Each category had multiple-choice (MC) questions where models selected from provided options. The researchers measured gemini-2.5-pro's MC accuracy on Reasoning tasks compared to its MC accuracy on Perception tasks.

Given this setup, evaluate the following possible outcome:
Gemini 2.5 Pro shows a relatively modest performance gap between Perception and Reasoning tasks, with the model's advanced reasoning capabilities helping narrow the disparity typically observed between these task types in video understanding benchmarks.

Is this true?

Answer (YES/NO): NO